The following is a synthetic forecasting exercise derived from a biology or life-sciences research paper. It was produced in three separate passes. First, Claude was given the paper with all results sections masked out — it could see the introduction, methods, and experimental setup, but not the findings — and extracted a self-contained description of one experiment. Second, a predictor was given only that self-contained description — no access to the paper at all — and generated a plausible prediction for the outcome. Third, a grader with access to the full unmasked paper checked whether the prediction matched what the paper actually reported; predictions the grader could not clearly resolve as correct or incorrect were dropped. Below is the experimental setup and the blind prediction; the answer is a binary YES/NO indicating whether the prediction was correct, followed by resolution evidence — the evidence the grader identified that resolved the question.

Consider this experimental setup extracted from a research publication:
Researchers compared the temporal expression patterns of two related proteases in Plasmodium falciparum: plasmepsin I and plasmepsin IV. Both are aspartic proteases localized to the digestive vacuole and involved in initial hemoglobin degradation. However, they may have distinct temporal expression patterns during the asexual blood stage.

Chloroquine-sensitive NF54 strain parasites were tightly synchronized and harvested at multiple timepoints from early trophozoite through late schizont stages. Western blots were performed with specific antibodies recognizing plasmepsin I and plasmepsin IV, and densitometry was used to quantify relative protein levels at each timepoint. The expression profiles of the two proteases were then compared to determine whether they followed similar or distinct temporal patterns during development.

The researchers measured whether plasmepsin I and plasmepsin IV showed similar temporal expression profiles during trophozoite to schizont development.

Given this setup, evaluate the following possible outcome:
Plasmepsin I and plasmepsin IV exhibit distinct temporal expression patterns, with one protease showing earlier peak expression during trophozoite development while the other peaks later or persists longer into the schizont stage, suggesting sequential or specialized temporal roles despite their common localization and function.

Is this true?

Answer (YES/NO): NO